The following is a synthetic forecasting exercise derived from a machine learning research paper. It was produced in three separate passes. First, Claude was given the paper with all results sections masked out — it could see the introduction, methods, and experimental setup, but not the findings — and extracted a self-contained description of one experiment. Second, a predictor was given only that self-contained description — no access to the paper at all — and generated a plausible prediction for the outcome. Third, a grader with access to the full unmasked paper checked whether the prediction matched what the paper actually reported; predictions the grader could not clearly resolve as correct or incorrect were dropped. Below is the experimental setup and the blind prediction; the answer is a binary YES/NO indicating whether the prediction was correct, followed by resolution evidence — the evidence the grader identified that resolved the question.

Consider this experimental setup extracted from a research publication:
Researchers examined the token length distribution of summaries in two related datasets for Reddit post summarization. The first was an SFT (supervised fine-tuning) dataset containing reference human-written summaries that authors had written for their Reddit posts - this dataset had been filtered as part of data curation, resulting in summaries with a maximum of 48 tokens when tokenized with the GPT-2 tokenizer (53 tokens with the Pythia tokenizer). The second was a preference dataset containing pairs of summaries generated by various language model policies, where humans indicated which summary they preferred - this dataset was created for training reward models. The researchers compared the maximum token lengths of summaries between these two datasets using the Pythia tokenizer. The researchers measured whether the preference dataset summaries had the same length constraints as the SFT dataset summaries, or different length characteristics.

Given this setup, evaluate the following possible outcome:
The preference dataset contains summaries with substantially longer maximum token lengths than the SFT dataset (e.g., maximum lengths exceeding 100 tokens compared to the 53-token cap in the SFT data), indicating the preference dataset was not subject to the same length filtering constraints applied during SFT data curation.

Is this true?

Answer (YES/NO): YES